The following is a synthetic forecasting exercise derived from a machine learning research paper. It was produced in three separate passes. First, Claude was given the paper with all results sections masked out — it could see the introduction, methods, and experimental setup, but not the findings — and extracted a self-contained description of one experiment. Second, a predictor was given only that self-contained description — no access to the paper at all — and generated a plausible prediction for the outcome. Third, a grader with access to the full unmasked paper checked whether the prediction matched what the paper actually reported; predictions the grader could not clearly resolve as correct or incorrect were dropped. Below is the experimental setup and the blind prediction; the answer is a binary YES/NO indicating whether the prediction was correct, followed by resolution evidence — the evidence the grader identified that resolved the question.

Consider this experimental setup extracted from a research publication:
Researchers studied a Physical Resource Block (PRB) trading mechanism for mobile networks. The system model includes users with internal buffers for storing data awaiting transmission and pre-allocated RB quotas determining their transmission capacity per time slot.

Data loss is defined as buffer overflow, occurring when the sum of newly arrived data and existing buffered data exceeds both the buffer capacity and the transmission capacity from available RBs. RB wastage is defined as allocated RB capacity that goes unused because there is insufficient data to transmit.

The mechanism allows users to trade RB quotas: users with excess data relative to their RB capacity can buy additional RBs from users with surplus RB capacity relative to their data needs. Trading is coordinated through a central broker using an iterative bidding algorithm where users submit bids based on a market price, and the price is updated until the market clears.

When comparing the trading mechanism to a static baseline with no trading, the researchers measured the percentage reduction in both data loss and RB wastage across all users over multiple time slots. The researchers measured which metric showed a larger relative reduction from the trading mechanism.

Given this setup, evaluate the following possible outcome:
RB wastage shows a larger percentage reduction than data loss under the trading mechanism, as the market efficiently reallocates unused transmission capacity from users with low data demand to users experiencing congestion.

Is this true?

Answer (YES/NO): YES